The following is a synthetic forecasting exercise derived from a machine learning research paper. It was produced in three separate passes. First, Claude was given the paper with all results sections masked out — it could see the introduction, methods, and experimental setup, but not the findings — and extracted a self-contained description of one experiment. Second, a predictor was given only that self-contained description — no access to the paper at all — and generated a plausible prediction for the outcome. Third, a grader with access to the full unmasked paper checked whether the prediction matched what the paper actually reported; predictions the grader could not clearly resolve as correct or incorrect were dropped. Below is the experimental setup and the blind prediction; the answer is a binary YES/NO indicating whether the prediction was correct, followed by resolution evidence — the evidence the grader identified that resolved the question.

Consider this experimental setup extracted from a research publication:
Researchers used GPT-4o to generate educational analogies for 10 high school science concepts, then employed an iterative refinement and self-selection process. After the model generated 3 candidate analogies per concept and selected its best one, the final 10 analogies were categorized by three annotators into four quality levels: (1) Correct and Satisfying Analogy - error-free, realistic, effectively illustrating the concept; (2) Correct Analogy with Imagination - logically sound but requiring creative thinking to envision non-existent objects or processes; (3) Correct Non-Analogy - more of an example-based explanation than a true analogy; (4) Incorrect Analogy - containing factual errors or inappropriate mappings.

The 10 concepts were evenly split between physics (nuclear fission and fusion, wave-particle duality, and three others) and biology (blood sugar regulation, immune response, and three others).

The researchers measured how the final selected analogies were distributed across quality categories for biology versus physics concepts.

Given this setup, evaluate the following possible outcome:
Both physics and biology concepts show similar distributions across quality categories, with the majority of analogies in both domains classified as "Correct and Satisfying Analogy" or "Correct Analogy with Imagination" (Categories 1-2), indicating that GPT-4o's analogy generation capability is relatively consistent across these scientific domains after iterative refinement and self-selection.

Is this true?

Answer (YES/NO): NO